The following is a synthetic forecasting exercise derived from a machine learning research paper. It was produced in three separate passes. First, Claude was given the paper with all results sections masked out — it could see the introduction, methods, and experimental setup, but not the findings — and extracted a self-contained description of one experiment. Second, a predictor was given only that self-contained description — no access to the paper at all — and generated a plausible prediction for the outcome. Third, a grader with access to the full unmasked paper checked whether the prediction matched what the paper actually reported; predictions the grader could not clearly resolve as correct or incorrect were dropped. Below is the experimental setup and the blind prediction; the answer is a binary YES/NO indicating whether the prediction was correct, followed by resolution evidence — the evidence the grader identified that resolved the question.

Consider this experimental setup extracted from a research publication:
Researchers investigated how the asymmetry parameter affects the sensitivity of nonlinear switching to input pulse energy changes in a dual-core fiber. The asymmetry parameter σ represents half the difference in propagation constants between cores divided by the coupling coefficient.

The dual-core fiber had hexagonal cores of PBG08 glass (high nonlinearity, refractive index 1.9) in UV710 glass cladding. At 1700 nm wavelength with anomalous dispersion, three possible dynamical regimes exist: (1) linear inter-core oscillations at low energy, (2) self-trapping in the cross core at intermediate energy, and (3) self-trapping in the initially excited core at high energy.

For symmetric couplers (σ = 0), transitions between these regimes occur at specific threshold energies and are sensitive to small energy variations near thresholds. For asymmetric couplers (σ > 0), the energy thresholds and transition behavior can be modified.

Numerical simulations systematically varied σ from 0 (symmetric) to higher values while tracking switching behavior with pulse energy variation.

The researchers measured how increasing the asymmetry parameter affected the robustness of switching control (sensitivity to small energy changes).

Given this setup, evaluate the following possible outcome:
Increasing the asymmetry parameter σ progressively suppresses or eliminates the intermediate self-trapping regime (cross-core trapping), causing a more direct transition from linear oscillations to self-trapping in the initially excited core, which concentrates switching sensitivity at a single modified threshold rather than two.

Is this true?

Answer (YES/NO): NO